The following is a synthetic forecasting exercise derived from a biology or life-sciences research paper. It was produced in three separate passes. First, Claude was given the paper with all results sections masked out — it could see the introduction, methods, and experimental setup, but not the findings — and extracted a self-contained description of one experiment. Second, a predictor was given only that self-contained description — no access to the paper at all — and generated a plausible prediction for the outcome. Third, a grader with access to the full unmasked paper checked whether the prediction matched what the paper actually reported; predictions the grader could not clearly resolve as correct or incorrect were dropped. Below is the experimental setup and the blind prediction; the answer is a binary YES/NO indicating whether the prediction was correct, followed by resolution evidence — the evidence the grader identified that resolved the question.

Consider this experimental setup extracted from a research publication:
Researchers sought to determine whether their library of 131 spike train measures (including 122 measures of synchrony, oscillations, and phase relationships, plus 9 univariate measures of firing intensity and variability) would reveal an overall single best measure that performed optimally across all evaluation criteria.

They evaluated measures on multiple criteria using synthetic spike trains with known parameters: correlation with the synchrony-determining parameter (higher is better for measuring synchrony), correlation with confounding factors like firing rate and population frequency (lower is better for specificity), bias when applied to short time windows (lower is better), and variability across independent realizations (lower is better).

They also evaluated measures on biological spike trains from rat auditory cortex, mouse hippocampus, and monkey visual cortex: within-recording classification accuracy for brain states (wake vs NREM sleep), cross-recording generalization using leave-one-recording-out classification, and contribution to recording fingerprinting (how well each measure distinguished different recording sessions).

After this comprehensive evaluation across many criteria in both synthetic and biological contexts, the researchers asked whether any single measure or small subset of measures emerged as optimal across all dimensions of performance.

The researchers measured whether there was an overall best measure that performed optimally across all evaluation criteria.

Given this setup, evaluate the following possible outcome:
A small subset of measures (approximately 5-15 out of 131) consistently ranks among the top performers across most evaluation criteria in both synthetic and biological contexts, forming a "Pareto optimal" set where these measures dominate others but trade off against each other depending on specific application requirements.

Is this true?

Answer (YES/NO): NO